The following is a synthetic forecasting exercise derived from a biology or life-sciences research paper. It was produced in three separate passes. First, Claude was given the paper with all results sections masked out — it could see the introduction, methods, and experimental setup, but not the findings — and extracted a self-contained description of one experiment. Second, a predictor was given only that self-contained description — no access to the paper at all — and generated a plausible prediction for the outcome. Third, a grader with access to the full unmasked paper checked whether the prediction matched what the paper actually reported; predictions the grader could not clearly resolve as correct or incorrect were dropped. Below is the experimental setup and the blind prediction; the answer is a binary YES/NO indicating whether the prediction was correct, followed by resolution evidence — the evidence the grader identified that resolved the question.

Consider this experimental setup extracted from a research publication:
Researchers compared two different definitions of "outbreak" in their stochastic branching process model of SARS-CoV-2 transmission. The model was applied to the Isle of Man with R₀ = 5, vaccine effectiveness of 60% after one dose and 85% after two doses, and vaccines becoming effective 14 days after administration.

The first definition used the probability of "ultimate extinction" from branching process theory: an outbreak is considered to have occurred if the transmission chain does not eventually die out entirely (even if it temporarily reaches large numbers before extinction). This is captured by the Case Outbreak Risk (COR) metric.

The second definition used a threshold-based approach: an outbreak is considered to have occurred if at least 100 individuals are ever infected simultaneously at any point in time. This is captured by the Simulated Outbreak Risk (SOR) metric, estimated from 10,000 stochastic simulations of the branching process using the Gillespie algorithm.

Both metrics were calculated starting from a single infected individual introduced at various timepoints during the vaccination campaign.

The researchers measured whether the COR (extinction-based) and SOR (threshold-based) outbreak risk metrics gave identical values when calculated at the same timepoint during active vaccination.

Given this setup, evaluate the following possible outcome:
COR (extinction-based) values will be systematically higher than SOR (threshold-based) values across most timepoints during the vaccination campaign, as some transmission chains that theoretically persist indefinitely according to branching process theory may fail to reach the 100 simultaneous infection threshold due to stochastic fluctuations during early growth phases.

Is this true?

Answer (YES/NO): NO